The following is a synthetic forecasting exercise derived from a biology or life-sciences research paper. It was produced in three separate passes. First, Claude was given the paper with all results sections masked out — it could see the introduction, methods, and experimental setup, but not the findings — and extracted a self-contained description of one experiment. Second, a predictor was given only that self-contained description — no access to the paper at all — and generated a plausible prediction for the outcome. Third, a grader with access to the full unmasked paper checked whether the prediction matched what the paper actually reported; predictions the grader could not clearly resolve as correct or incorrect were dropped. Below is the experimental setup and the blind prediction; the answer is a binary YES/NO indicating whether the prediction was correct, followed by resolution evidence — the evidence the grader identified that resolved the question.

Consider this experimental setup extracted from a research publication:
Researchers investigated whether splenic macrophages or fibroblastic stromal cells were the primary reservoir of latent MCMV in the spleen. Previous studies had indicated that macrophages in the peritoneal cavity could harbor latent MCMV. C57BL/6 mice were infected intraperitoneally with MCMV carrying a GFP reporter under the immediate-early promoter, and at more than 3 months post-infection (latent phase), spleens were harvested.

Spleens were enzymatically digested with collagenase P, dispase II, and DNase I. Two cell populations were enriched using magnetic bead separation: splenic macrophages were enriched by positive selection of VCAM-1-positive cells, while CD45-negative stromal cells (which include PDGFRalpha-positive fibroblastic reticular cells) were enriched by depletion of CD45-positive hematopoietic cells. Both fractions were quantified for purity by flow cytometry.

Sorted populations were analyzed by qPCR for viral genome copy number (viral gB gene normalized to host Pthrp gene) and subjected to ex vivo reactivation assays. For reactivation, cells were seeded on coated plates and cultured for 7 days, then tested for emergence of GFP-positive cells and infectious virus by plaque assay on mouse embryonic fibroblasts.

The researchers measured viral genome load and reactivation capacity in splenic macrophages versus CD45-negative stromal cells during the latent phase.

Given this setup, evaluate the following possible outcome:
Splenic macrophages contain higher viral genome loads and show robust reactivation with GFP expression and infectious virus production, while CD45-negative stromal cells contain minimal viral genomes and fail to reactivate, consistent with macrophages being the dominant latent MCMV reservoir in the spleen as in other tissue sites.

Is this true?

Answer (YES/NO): NO